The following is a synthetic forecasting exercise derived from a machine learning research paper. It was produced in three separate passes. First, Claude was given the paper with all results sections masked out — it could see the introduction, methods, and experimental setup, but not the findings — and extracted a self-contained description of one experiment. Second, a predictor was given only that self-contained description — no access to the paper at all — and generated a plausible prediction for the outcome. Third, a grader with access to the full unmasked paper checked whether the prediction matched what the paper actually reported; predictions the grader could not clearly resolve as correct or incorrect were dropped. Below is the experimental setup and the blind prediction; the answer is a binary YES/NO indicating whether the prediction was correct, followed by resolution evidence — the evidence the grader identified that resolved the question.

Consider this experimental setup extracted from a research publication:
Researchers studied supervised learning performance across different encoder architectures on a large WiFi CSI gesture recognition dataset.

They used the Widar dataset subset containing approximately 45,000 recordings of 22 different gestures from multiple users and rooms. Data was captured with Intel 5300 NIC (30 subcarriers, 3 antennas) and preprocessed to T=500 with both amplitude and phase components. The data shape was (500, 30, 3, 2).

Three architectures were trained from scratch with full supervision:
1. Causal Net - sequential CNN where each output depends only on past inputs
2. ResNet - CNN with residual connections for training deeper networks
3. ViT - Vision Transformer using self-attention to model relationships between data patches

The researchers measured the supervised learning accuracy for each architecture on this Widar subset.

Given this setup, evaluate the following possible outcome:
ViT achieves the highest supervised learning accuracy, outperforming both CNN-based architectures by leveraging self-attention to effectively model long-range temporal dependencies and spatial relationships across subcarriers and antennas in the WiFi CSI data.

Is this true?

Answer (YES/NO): NO